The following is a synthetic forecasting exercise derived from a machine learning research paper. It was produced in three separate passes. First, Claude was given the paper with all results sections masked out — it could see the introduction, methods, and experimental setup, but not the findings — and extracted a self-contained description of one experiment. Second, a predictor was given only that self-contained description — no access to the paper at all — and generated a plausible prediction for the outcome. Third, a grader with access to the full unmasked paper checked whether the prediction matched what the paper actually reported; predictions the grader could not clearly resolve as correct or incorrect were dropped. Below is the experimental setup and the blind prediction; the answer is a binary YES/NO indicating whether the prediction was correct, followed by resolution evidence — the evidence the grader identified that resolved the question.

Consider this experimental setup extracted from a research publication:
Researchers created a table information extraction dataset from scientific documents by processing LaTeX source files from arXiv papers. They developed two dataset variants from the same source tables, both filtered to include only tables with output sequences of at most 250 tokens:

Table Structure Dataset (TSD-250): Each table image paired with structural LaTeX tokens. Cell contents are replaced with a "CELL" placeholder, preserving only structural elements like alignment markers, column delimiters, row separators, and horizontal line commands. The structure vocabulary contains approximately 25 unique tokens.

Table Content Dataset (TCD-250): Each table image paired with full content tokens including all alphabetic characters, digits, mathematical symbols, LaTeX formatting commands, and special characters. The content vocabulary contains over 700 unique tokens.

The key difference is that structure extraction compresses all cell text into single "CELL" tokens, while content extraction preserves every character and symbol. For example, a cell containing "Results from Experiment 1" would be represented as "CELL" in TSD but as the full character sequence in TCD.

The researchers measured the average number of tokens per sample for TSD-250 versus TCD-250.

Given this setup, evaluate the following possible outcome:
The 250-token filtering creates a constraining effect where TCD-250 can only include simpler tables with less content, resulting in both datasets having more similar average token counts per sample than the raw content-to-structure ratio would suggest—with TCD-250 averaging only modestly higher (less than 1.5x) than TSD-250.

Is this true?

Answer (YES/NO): NO